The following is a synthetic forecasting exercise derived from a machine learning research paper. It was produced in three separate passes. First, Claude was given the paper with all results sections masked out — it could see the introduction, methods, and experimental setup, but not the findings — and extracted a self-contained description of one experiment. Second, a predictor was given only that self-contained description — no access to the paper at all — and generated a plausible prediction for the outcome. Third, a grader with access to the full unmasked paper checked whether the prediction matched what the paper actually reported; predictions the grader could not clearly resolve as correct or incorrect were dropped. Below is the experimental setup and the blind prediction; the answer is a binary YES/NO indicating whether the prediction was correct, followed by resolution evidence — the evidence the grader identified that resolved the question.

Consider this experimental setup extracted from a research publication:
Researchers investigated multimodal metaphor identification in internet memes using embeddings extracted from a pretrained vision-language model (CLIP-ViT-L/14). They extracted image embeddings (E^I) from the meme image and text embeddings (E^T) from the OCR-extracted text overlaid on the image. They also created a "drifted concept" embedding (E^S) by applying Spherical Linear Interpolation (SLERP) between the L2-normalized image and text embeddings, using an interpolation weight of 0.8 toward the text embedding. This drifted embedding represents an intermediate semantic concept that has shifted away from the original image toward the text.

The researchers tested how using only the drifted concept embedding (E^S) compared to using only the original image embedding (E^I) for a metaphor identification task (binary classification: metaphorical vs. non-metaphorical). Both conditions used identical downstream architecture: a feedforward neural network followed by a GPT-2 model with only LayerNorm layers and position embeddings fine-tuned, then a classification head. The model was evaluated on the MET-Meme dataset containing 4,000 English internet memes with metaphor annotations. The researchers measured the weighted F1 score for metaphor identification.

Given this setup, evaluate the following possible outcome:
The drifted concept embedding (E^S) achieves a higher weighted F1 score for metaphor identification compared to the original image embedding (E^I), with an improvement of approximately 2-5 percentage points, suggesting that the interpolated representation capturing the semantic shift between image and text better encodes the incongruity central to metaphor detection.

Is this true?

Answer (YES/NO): NO